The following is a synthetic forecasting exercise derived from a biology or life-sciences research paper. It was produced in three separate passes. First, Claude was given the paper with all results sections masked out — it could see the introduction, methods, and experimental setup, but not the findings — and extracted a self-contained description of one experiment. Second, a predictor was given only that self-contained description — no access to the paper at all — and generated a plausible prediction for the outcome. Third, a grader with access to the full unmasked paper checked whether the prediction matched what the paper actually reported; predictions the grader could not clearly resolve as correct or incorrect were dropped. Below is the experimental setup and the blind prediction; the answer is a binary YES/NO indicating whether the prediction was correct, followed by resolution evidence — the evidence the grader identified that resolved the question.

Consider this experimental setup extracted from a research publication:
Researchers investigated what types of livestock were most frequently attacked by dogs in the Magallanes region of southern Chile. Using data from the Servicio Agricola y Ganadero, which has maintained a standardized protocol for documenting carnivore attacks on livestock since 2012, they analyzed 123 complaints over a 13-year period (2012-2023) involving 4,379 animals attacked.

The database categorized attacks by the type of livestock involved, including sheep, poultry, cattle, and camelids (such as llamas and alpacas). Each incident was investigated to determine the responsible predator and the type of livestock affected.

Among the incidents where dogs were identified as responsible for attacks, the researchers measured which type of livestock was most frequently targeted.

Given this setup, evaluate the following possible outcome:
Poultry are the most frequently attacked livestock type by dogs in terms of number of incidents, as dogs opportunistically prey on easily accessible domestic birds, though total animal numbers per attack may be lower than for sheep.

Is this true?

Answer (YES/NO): NO